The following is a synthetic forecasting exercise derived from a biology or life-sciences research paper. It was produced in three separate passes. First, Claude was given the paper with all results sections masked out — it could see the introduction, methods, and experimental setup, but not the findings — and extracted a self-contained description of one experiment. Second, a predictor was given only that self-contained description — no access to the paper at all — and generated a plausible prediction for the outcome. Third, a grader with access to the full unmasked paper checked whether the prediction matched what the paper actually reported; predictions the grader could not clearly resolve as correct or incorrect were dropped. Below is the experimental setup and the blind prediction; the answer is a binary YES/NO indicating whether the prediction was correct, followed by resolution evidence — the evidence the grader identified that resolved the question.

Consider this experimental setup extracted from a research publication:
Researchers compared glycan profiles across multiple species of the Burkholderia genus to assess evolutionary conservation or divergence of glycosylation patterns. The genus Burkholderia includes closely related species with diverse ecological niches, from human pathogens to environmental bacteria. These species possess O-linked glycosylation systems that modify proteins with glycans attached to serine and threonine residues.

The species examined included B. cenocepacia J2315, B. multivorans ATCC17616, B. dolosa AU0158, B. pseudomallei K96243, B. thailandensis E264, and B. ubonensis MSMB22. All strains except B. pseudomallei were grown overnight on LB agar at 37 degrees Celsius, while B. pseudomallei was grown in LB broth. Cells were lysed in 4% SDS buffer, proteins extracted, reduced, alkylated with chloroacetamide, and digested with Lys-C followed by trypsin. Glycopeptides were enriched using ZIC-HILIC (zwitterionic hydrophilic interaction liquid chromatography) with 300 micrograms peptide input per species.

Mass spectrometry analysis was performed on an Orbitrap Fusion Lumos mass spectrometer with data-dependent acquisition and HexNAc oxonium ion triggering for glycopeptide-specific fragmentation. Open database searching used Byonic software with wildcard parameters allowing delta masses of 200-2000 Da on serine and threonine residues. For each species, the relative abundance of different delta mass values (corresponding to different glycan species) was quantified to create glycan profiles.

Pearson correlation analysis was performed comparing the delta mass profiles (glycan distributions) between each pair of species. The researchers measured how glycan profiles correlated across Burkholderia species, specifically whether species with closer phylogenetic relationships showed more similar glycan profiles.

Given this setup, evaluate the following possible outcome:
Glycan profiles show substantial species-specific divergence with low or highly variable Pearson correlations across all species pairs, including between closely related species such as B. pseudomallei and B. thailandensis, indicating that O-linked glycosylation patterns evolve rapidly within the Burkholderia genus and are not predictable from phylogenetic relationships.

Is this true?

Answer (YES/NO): NO